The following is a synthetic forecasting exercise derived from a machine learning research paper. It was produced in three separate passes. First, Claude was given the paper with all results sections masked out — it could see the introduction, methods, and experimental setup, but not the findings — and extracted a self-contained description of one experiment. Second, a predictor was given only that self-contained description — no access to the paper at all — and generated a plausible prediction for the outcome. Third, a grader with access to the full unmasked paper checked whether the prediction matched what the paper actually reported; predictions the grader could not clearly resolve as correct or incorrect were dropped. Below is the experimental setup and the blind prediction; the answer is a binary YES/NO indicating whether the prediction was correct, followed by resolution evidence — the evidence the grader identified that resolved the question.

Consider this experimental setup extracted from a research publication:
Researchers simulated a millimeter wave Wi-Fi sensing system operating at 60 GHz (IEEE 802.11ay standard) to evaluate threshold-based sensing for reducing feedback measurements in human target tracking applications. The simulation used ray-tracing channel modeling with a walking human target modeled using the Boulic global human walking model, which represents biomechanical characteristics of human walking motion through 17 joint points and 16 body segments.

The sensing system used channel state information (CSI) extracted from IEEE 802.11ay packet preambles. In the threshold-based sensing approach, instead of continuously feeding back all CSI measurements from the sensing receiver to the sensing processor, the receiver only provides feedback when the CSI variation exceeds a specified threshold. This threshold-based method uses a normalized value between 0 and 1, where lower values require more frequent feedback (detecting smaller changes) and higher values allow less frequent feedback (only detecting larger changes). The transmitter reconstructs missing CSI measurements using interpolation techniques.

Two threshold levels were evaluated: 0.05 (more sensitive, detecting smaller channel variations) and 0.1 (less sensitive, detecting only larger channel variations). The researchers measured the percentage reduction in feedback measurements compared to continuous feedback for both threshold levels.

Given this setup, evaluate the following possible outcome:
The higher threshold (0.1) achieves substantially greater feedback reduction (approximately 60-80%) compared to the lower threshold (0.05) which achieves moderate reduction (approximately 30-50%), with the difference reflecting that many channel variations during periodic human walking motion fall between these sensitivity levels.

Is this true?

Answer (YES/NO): YES